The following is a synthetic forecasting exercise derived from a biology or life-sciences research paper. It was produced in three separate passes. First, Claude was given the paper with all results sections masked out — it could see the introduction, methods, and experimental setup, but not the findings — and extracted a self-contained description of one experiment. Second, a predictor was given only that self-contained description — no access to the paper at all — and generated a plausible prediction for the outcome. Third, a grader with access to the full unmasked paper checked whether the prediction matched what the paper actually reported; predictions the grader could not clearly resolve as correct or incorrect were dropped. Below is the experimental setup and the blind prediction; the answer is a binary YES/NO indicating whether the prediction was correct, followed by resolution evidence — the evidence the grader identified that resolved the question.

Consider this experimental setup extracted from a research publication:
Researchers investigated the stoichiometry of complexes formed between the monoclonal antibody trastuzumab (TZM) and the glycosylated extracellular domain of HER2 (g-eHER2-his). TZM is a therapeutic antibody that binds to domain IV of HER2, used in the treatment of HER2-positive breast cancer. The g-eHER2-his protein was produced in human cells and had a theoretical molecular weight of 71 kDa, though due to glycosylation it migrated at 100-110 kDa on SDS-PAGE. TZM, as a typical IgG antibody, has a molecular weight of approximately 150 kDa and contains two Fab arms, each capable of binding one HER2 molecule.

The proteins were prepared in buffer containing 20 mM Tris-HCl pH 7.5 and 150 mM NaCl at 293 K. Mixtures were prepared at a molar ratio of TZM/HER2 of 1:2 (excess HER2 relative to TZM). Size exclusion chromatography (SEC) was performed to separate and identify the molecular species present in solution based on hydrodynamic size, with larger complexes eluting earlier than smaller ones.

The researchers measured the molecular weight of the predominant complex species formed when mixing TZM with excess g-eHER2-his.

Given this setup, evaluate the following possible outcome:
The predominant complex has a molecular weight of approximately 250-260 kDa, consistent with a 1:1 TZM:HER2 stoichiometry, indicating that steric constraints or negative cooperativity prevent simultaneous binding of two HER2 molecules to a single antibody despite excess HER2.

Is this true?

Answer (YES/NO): NO